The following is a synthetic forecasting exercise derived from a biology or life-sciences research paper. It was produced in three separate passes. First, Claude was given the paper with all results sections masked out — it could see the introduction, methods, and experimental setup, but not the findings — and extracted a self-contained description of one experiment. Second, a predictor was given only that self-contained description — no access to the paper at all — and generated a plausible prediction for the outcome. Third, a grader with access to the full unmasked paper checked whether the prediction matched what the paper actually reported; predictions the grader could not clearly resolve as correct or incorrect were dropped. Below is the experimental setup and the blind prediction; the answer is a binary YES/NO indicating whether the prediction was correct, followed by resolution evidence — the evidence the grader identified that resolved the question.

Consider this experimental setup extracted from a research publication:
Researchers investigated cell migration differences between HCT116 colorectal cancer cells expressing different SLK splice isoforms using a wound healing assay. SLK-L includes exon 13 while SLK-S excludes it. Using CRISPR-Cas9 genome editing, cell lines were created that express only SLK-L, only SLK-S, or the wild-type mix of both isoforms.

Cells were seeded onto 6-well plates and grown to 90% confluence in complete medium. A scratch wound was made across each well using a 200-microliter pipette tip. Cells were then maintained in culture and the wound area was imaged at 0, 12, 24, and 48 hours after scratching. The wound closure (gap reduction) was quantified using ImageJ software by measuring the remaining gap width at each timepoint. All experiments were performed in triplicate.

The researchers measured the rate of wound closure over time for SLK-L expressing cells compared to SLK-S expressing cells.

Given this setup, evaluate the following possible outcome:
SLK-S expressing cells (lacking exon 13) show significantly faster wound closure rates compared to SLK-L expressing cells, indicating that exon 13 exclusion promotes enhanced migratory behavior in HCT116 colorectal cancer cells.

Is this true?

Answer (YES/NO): NO